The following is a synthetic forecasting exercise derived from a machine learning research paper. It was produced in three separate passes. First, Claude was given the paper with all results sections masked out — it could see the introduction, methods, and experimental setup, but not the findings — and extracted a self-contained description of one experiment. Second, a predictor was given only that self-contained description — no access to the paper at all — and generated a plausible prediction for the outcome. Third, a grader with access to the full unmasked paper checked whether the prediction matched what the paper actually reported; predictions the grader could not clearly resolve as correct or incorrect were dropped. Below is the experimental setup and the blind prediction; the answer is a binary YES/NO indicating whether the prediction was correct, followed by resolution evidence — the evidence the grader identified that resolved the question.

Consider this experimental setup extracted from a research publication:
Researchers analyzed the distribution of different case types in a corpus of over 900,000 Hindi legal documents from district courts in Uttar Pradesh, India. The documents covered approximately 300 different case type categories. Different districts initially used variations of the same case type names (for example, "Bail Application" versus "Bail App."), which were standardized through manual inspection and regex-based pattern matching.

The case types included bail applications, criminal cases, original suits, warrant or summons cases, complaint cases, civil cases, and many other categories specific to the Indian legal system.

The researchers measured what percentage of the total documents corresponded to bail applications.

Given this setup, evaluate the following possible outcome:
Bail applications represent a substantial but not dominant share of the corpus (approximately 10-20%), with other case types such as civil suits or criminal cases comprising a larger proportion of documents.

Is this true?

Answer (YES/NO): NO